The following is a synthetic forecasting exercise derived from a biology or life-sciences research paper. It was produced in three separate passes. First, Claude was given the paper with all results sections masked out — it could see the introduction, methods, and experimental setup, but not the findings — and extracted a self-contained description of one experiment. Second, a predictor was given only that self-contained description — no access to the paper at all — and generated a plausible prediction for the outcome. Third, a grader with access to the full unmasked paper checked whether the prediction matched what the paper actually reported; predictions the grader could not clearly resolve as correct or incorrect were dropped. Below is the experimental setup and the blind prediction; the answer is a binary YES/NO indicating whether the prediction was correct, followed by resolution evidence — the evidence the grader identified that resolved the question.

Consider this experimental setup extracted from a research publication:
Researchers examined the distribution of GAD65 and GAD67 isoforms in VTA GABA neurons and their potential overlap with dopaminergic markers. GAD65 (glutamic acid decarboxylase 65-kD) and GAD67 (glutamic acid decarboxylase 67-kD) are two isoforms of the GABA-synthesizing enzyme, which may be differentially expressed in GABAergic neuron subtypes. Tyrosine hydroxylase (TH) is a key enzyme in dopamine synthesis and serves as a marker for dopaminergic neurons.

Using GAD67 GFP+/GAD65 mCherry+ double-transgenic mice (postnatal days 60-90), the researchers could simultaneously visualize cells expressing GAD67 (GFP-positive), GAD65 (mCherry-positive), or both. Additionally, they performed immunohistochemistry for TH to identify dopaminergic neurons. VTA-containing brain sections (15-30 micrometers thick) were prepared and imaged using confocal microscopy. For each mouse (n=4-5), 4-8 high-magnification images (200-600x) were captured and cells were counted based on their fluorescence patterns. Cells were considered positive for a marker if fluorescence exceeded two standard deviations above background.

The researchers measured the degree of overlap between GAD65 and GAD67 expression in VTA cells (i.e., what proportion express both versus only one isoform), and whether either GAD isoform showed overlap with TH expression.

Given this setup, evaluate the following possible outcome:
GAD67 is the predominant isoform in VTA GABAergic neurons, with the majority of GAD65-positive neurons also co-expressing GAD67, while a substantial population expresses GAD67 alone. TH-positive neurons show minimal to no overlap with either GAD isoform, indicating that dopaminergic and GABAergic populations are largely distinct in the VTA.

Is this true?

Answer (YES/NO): NO